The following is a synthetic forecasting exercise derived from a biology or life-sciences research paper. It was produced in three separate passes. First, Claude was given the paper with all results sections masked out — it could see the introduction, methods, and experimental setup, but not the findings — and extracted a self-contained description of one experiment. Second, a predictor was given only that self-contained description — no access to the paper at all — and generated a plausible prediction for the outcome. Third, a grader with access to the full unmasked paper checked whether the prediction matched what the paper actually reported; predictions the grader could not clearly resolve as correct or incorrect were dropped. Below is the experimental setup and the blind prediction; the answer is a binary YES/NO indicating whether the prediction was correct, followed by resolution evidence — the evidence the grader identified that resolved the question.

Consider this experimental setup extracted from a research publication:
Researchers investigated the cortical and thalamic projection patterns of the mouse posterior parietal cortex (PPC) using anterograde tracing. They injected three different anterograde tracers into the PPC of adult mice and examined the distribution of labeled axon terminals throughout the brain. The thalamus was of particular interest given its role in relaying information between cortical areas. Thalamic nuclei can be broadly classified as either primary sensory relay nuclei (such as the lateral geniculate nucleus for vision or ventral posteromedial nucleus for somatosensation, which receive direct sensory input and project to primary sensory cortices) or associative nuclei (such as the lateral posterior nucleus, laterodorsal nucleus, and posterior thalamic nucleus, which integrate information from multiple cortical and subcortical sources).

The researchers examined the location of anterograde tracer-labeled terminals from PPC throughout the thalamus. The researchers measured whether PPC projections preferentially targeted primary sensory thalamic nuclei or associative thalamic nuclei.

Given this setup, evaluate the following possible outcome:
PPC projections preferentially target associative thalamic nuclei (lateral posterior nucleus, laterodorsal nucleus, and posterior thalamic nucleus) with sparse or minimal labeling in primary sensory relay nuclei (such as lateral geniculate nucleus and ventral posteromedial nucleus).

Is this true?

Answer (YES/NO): YES